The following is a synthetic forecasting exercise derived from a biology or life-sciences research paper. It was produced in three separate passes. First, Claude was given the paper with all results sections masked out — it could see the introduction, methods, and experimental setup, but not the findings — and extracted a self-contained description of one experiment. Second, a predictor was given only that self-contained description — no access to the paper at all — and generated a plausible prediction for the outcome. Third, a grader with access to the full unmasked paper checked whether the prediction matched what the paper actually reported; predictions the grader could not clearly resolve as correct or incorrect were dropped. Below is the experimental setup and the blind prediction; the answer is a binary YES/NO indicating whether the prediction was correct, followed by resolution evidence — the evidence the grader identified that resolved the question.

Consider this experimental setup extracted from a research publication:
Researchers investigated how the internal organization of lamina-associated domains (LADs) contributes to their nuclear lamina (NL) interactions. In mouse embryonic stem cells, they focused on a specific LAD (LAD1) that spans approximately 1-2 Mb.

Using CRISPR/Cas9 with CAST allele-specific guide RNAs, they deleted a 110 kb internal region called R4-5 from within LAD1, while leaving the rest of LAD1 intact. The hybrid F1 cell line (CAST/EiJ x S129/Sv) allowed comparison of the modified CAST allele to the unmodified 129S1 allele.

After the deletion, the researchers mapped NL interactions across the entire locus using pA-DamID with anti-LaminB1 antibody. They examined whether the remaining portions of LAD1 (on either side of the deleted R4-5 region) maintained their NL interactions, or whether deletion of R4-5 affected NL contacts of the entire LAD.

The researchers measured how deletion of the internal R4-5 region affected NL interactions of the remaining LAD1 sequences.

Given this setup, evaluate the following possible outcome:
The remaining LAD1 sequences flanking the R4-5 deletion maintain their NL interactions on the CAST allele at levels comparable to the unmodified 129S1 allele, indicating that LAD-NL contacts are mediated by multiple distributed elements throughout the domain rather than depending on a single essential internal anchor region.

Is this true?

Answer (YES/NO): YES